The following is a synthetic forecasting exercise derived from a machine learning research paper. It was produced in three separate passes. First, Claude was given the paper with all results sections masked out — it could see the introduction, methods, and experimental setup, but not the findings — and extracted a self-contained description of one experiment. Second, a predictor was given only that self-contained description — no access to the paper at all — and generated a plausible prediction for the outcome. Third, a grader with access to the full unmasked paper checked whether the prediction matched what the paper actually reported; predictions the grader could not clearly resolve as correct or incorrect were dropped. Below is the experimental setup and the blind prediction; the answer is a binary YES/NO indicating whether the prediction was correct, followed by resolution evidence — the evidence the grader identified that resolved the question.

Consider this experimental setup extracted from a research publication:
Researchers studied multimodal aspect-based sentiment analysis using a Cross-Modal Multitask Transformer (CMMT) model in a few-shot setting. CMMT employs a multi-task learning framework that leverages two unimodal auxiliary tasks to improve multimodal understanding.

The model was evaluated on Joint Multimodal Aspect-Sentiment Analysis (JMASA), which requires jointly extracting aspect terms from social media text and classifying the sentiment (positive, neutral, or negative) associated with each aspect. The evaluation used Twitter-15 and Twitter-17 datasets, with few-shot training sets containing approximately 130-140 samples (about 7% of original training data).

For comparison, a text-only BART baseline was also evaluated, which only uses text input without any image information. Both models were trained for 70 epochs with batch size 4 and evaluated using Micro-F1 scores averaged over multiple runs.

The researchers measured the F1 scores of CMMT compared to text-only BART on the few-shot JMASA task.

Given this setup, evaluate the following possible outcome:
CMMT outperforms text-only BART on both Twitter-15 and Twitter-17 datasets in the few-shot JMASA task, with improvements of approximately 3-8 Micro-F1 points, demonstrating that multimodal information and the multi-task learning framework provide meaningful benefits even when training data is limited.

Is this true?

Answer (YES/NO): NO